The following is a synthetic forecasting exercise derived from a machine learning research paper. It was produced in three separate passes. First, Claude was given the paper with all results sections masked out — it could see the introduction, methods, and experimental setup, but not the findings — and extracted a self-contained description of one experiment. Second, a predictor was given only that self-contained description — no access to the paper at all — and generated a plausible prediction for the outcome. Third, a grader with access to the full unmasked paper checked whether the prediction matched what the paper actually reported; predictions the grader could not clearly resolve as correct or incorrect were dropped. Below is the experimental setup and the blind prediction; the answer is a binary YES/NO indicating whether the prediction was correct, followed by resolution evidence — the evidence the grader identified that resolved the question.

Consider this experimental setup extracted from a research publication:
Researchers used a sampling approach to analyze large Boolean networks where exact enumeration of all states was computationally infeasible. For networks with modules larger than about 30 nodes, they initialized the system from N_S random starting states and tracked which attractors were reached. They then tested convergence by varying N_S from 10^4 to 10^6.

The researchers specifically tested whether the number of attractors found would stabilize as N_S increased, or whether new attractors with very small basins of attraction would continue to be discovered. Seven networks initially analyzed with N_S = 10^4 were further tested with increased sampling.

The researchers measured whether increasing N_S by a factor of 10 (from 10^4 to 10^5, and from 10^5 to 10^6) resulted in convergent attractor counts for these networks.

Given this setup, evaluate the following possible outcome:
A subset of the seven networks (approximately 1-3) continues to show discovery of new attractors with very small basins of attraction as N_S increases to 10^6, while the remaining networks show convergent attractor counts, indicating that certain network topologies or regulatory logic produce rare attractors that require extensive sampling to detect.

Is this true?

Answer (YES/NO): YES